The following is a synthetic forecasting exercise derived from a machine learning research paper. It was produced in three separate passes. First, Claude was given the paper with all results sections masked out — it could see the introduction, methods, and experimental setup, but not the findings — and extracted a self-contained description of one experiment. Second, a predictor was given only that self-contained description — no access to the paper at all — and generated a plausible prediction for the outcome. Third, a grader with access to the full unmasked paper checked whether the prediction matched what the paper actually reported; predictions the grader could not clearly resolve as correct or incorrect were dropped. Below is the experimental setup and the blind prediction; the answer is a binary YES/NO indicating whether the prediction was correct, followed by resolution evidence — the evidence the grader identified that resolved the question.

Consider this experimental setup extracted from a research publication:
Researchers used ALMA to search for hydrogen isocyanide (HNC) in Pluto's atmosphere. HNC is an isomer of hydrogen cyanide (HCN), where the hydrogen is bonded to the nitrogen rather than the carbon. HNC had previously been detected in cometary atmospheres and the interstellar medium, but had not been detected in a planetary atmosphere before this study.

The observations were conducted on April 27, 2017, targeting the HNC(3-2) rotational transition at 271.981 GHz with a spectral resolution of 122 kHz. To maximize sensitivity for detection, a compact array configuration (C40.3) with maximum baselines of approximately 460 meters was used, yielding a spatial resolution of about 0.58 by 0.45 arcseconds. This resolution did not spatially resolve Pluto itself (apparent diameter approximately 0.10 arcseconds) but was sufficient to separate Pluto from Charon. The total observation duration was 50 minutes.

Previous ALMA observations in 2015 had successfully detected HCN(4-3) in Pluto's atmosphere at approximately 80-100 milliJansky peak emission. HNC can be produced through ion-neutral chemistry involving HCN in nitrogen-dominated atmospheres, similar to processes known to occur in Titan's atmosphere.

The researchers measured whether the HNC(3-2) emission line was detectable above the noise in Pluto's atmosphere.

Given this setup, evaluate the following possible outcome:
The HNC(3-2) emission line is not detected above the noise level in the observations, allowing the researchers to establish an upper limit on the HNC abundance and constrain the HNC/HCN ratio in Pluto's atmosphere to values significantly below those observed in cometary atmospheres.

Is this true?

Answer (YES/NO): NO